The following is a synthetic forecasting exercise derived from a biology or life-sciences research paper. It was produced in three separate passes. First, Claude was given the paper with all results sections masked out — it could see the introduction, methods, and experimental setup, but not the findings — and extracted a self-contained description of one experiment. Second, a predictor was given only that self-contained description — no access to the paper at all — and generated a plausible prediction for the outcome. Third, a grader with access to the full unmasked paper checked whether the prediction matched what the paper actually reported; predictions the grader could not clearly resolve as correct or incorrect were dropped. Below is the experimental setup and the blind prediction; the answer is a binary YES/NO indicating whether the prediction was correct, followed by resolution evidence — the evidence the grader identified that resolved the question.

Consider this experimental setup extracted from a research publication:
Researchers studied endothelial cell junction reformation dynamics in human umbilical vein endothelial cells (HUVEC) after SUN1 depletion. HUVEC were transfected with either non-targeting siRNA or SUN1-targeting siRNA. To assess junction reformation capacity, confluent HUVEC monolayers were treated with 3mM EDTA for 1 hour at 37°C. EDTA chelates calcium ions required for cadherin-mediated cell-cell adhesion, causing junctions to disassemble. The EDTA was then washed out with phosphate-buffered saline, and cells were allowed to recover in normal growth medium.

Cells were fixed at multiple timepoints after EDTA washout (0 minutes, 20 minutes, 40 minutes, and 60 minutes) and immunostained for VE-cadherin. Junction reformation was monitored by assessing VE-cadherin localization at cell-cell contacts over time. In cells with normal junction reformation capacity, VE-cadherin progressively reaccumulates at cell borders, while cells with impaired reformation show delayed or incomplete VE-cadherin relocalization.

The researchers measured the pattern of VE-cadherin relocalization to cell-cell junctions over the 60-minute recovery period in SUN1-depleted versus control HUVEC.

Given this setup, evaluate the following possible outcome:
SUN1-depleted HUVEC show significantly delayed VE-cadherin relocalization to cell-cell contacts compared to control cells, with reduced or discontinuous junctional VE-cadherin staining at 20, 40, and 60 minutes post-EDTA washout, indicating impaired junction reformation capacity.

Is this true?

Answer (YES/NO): NO